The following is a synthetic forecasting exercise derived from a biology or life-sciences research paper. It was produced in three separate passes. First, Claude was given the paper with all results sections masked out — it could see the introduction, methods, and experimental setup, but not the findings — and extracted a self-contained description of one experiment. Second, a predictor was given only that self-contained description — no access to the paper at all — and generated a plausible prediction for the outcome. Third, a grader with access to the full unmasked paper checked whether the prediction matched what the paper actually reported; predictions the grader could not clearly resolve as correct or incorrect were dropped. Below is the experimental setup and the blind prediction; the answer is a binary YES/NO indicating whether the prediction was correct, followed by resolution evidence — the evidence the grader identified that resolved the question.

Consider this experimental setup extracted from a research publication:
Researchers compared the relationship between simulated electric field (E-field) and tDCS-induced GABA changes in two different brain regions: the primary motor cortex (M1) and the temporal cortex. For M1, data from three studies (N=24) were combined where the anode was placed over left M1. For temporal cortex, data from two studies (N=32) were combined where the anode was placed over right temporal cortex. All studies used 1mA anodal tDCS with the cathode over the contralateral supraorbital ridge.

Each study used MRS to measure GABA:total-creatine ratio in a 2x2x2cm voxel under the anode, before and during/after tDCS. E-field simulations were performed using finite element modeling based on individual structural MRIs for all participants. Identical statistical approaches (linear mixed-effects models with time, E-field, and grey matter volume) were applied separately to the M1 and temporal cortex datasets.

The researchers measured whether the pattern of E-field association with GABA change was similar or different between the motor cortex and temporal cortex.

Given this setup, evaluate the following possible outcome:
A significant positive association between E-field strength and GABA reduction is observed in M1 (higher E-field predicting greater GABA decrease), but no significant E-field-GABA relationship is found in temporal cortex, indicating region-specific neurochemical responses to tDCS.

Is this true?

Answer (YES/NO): YES